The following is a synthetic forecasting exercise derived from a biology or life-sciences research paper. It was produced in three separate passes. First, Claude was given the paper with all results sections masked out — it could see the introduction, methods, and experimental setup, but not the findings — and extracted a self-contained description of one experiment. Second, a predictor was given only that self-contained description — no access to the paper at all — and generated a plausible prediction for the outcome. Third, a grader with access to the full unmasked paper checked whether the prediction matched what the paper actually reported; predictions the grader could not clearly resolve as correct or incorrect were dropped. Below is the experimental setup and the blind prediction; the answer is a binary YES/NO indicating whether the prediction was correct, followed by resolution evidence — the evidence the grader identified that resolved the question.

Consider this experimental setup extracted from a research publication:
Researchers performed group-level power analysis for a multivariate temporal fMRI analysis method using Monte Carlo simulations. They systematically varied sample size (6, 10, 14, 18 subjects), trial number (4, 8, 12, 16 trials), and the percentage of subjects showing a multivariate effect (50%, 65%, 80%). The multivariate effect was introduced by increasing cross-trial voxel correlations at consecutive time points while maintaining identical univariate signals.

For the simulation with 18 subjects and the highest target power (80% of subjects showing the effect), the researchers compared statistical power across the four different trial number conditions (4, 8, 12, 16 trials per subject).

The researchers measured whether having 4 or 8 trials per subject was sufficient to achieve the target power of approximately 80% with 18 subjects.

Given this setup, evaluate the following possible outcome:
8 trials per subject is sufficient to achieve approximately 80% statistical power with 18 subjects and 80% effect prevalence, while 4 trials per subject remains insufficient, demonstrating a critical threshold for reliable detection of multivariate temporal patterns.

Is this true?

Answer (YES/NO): NO